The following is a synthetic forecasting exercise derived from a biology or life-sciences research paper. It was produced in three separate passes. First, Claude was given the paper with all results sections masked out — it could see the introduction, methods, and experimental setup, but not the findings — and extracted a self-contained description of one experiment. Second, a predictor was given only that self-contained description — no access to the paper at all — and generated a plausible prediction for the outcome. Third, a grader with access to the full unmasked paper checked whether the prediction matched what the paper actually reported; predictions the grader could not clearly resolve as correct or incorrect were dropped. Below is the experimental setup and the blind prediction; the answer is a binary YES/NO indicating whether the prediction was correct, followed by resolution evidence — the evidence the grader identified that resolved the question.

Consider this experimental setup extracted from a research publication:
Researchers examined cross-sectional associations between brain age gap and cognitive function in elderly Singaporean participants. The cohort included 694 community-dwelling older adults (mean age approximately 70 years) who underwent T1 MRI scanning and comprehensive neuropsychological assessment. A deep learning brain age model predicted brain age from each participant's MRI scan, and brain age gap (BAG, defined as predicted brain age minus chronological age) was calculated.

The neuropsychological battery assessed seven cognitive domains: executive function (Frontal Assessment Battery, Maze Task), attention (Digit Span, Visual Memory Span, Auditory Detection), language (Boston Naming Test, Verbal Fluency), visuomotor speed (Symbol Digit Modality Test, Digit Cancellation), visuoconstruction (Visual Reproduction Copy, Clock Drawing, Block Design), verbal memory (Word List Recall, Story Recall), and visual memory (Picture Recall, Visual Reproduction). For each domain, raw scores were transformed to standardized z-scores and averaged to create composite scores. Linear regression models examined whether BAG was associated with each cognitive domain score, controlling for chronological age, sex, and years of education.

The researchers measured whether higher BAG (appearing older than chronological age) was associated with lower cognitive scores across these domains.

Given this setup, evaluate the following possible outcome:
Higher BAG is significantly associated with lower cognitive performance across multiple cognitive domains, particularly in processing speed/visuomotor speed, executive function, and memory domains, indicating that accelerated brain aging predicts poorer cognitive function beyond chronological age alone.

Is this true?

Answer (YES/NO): YES